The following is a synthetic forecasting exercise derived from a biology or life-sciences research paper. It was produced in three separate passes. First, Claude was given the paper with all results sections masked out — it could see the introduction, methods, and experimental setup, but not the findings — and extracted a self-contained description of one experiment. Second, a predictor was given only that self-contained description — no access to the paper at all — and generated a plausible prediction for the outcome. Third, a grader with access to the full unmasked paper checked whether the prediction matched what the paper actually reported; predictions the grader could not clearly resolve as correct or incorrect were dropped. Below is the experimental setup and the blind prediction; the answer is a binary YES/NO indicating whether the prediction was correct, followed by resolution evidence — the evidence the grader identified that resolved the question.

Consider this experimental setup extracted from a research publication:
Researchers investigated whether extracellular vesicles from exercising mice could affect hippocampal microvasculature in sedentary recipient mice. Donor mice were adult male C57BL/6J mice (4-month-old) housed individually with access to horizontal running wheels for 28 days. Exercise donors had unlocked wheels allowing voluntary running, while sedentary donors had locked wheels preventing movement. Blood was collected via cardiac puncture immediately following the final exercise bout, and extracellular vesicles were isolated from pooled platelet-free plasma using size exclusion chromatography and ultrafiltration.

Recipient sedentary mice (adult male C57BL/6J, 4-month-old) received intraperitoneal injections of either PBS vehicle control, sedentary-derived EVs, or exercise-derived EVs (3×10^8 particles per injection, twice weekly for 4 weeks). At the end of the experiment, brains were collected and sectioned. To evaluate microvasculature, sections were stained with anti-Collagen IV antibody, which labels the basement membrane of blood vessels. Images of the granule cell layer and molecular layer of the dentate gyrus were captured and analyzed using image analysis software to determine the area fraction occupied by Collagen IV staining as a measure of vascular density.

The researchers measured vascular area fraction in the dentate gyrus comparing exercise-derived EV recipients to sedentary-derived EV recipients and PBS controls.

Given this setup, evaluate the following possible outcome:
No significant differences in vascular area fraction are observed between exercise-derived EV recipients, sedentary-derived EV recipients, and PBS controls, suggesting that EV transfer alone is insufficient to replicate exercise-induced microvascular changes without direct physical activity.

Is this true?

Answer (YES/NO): YES